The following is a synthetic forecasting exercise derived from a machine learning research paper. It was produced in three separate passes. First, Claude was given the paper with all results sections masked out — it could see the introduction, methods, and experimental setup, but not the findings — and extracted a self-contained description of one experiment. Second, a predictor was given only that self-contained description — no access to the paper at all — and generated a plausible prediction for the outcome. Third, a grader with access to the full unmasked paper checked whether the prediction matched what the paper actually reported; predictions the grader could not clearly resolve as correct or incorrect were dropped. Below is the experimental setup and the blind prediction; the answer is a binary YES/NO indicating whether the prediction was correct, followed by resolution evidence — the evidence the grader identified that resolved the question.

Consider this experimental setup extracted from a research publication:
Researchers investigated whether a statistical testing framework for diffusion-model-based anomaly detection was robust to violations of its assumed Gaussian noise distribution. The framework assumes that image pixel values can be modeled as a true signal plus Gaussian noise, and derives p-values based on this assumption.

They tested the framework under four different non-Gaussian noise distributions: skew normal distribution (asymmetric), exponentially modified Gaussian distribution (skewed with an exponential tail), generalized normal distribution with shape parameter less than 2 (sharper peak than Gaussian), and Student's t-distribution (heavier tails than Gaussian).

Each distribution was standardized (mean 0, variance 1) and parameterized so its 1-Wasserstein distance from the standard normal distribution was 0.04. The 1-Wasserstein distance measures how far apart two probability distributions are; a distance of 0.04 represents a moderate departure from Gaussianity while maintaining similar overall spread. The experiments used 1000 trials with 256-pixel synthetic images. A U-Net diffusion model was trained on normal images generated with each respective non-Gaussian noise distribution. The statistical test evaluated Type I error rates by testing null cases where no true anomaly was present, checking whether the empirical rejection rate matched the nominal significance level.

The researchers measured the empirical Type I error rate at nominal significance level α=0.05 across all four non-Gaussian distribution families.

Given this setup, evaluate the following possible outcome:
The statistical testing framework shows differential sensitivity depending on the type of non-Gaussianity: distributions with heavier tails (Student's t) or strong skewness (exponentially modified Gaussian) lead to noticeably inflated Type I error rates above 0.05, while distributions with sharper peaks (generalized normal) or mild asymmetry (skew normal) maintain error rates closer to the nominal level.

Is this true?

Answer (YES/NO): NO